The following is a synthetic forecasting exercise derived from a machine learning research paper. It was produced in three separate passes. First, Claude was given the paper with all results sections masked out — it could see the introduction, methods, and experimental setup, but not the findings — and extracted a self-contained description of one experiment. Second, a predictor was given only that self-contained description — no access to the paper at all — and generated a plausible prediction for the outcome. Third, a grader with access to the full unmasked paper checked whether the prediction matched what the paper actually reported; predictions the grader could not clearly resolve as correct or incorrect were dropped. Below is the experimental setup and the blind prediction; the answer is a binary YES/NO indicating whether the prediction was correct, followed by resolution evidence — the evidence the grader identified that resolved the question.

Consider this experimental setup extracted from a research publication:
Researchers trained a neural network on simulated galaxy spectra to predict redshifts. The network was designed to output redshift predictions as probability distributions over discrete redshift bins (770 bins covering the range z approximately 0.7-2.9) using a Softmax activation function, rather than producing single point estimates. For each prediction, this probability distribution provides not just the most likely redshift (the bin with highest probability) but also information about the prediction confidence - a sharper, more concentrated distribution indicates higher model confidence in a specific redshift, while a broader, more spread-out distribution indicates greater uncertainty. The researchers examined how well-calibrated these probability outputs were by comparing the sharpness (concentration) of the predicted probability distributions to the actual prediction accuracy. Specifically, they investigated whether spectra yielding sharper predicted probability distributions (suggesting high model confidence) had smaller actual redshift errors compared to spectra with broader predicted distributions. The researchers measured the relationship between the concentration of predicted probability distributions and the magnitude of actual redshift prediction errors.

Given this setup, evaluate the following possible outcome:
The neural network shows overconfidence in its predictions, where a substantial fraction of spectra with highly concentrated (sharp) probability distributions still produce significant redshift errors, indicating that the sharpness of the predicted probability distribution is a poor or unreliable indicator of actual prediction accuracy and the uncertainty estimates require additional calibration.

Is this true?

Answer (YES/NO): NO